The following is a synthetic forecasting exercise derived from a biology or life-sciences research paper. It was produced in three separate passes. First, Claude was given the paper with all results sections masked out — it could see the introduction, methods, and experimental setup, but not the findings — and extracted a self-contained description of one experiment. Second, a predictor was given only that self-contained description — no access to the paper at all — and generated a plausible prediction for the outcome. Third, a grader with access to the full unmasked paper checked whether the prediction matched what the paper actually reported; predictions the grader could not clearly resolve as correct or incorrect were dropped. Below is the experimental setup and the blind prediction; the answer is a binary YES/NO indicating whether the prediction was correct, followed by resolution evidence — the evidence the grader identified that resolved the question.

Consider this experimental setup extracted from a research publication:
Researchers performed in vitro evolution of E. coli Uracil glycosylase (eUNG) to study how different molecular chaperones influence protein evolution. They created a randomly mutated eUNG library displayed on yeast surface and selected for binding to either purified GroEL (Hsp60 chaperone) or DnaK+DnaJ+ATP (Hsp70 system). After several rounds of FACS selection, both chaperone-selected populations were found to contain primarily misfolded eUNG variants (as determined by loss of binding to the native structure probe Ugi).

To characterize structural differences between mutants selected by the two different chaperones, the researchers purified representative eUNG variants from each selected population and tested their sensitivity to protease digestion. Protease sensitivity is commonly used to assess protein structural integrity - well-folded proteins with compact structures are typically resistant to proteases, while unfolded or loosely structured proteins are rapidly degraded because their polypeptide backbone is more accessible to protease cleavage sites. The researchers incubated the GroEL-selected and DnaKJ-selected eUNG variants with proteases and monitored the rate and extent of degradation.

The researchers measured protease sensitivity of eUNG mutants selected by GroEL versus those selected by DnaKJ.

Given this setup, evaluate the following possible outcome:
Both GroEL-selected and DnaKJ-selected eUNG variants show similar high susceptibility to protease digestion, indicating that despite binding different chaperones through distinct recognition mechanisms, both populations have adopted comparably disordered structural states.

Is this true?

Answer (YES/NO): NO